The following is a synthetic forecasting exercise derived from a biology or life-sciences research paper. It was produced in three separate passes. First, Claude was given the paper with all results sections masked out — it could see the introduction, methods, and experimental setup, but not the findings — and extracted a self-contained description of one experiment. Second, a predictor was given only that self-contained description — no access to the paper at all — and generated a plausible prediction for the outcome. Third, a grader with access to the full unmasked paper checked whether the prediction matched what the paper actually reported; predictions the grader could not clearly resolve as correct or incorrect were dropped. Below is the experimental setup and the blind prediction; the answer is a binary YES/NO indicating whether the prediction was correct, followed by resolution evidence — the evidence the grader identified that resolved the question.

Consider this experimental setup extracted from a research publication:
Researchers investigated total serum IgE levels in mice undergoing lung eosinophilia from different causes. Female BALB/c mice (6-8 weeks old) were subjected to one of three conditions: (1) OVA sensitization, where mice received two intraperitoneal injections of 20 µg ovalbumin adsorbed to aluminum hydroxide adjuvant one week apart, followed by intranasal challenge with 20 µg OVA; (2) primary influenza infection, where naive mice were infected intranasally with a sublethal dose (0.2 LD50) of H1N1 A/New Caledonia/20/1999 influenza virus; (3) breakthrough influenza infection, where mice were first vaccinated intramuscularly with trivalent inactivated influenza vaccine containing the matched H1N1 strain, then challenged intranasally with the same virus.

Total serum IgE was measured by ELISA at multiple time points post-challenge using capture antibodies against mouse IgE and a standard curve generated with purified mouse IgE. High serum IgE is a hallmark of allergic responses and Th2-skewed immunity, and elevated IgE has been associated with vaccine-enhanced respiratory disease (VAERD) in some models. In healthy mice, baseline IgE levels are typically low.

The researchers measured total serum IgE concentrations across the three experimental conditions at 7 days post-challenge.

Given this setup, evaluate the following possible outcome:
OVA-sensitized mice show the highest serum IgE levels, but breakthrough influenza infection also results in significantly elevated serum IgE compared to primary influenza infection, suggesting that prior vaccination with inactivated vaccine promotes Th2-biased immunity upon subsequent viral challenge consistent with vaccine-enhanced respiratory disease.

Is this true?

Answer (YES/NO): NO